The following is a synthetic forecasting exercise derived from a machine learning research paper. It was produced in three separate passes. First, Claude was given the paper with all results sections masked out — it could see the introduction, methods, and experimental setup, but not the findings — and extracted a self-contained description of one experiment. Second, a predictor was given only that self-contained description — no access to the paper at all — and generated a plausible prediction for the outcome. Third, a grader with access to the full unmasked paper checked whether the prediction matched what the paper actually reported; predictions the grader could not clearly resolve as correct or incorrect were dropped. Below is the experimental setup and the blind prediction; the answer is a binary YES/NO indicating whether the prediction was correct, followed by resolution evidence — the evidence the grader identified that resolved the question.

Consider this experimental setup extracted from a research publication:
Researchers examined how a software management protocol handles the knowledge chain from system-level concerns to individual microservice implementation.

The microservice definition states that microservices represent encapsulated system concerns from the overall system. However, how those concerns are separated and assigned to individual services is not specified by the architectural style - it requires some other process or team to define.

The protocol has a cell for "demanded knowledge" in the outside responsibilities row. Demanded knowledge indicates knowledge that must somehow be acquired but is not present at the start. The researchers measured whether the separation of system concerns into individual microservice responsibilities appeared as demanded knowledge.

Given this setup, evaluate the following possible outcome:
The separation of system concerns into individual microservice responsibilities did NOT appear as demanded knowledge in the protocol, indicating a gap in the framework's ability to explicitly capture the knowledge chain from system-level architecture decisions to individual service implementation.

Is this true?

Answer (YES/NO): NO